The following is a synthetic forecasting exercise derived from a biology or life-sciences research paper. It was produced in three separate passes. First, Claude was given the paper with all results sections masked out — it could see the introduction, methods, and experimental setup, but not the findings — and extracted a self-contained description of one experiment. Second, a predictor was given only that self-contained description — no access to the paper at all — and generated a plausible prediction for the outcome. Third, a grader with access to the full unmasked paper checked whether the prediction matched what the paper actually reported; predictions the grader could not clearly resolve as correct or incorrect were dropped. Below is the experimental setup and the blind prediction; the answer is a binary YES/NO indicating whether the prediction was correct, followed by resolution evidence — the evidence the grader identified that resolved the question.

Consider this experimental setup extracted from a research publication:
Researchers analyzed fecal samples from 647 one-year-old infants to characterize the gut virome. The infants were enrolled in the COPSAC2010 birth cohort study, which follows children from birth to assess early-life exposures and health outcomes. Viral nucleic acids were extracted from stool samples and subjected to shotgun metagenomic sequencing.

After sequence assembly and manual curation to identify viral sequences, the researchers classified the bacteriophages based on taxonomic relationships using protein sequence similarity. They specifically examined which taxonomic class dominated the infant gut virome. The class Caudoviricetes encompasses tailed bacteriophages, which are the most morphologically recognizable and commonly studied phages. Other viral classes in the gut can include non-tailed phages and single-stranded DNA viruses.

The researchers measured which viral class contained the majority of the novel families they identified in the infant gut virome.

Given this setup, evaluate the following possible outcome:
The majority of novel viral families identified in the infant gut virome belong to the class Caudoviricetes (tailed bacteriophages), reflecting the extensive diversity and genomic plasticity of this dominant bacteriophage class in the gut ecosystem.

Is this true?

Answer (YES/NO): YES